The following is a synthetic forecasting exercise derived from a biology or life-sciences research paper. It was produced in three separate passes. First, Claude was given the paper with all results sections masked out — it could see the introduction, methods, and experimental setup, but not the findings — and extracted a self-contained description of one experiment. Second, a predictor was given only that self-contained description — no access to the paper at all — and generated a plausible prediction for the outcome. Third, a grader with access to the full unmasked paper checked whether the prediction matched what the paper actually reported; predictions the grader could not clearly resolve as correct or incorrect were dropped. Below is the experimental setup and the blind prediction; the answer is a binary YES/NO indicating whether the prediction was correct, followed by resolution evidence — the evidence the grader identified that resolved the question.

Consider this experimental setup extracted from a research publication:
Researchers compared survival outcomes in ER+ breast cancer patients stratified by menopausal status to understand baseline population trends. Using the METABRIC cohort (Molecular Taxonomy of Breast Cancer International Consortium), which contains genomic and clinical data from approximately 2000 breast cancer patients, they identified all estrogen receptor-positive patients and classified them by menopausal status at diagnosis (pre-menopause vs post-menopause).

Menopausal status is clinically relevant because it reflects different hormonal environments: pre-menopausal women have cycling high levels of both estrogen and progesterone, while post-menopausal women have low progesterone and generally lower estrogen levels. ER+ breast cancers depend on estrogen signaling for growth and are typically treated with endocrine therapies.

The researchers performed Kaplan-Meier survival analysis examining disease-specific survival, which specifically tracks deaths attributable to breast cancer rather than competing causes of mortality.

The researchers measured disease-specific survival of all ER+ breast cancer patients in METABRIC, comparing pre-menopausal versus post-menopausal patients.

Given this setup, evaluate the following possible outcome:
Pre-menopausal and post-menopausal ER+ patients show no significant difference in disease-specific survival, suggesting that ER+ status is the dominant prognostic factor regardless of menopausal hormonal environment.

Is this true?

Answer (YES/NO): YES